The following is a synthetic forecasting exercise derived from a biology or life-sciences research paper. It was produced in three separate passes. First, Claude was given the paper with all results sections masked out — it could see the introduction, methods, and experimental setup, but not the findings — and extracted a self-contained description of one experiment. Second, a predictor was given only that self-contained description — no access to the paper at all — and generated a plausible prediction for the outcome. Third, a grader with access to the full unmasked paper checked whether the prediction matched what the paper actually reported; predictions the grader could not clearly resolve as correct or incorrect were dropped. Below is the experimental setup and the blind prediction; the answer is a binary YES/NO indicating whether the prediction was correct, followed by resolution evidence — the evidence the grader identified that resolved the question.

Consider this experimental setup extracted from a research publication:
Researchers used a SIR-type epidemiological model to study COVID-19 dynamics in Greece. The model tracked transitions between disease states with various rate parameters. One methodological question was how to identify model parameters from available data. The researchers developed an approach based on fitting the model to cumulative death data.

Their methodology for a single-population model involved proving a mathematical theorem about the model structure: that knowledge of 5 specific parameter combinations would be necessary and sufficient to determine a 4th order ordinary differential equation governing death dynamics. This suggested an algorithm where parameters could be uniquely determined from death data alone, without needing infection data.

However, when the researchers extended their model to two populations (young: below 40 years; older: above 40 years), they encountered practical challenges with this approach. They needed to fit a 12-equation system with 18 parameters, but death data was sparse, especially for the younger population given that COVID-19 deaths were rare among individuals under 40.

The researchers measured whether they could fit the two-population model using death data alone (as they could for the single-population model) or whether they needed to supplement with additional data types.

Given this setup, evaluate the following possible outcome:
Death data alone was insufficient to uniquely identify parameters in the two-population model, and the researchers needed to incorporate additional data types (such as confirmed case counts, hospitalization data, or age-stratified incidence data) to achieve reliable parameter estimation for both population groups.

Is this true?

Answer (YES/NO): YES